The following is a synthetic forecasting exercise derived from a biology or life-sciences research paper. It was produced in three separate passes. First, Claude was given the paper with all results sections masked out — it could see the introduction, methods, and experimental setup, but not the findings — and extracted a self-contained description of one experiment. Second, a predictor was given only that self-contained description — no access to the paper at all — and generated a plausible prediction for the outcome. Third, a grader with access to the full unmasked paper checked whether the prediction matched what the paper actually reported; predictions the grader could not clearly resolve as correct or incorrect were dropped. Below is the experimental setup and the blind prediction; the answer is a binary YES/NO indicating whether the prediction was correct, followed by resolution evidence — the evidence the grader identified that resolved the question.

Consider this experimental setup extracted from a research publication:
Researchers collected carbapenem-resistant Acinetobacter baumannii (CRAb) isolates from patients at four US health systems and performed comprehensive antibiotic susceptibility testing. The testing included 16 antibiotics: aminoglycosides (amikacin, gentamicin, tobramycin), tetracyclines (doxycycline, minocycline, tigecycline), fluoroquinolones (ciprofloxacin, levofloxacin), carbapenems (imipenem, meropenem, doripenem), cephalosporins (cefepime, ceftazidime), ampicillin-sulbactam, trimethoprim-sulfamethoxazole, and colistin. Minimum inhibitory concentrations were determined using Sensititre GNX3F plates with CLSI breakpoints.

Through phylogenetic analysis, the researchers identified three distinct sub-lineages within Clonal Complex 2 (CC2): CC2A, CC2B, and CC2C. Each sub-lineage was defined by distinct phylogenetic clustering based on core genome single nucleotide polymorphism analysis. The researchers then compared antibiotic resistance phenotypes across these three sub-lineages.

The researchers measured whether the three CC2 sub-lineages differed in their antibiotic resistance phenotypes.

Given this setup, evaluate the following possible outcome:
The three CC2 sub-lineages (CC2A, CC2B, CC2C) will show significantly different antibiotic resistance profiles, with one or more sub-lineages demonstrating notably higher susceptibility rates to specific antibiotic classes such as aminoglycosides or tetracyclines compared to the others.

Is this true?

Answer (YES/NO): YES